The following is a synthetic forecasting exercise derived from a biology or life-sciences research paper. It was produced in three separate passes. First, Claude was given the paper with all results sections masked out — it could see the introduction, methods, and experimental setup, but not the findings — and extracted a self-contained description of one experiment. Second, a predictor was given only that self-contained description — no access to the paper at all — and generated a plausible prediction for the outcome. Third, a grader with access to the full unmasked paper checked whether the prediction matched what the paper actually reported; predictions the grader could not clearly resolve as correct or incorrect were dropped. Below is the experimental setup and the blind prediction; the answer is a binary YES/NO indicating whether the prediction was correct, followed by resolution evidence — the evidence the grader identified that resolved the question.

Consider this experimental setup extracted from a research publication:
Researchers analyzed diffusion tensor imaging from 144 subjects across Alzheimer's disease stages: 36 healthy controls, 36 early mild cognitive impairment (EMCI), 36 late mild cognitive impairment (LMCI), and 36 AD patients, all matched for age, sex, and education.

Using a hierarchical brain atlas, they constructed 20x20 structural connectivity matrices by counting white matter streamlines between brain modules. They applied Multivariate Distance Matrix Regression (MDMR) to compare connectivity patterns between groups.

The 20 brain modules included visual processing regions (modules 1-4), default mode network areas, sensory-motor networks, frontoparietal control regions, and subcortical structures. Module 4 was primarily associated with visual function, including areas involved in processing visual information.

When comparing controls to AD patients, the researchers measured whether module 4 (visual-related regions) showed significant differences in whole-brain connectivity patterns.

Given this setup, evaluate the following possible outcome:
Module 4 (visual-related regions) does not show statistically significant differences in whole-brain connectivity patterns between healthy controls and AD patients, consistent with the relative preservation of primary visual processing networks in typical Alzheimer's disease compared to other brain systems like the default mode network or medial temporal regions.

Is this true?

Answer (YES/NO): NO